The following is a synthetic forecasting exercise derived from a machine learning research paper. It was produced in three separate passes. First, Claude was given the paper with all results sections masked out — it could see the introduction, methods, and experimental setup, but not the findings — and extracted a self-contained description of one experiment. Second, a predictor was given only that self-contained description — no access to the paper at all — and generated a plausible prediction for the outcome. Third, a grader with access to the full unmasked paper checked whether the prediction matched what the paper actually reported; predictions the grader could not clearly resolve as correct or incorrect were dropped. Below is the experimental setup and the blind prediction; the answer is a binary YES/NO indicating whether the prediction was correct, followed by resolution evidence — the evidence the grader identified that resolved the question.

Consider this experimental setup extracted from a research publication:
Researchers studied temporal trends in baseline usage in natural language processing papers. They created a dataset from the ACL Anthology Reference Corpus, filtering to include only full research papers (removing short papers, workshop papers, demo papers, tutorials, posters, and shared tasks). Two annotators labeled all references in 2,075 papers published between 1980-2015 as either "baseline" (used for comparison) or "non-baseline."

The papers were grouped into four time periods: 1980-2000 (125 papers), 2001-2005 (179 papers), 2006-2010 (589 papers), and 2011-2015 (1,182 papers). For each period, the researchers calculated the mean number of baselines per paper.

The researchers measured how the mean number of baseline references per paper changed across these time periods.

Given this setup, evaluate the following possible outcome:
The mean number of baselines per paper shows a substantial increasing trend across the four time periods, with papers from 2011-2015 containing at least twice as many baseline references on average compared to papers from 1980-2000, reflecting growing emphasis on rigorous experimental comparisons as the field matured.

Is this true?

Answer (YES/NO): NO